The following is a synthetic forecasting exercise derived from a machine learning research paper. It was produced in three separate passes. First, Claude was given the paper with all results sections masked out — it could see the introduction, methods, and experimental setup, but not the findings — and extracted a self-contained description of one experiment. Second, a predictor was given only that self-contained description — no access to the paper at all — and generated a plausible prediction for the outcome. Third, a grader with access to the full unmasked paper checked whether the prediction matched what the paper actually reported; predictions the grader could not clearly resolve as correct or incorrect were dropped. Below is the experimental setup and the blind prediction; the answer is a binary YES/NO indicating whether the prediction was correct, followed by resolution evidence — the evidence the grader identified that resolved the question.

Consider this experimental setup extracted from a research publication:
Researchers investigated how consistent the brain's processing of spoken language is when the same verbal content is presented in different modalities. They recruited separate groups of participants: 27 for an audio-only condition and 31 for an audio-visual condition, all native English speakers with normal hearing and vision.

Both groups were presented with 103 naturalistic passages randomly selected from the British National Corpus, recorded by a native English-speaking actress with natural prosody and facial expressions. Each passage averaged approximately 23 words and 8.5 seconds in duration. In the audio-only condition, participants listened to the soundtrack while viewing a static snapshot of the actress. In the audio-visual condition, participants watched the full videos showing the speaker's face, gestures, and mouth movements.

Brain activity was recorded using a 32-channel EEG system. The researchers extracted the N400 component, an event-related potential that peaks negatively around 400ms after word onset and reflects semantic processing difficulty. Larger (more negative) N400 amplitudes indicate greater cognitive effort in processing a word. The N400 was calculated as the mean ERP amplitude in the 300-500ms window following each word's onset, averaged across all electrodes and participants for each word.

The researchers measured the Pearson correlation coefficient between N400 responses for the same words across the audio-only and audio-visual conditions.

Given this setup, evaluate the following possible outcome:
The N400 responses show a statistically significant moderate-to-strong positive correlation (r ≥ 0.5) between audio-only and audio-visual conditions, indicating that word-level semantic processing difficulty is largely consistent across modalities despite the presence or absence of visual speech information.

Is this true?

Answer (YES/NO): NO